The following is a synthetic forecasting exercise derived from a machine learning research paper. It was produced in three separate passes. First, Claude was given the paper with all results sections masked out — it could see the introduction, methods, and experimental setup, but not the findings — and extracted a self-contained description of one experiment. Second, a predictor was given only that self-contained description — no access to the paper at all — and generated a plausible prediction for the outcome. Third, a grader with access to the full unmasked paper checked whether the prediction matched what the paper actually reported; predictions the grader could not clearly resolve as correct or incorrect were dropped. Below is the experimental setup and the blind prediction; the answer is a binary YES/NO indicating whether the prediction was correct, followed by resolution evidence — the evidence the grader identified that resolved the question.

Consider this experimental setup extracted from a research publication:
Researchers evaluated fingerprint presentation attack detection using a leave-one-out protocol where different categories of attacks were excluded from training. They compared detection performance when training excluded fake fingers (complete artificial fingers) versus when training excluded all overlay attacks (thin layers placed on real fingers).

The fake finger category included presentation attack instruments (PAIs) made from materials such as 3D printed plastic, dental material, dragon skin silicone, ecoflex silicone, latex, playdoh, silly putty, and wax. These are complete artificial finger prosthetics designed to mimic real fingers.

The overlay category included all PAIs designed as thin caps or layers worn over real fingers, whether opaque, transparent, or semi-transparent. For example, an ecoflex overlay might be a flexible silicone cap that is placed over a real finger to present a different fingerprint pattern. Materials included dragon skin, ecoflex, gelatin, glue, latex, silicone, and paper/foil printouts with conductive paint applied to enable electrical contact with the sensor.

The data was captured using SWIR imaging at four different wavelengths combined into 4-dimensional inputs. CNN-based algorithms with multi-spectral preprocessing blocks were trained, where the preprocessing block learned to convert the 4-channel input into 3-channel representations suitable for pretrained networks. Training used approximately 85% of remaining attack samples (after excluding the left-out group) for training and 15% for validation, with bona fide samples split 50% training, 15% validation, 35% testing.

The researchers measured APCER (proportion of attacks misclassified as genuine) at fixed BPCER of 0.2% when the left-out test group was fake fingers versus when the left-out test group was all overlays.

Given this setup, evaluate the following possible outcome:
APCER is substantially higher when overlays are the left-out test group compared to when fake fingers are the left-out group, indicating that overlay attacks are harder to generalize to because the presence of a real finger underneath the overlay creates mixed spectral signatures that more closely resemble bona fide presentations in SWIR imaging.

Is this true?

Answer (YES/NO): NO